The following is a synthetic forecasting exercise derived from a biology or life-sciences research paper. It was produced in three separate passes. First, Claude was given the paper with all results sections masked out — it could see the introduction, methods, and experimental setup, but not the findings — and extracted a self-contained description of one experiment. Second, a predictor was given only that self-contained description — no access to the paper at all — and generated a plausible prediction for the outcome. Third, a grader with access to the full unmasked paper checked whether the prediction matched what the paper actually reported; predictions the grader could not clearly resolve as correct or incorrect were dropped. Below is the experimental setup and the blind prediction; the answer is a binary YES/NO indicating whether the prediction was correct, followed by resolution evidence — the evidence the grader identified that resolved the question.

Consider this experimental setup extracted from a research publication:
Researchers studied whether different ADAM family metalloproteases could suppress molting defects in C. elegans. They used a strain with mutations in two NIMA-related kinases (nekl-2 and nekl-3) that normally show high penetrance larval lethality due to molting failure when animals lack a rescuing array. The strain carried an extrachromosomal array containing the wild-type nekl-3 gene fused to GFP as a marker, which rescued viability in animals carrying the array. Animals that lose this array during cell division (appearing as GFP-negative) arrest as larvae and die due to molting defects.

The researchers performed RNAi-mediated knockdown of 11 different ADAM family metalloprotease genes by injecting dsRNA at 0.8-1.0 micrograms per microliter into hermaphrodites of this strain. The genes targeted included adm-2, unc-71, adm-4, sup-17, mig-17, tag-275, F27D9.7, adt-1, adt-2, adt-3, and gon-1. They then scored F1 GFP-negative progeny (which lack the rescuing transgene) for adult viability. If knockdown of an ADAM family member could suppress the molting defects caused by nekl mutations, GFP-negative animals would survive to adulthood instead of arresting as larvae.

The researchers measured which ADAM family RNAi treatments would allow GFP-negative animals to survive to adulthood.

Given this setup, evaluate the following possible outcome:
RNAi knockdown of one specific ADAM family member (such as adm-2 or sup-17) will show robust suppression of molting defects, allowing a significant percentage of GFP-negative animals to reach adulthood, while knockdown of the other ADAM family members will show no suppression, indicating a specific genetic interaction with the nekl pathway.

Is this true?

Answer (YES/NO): YES